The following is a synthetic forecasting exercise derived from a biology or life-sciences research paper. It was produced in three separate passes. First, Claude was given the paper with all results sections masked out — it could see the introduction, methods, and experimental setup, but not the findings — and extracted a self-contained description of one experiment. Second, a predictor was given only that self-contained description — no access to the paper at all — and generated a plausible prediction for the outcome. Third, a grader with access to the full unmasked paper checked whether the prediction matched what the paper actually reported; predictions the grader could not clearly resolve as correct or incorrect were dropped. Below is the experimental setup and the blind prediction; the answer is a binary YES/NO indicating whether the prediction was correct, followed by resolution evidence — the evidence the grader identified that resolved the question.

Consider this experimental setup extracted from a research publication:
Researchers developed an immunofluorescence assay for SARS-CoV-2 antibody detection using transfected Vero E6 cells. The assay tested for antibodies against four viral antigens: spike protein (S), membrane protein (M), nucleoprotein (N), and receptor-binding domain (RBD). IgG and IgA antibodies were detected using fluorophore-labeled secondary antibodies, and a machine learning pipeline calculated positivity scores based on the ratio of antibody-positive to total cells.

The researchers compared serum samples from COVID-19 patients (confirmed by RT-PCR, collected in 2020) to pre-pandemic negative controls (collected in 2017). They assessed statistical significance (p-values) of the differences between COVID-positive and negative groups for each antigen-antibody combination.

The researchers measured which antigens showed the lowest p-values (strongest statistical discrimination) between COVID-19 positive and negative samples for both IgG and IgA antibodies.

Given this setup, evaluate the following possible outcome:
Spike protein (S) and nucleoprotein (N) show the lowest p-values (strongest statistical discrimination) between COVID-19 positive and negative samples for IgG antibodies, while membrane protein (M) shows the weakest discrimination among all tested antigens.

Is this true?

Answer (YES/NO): NO